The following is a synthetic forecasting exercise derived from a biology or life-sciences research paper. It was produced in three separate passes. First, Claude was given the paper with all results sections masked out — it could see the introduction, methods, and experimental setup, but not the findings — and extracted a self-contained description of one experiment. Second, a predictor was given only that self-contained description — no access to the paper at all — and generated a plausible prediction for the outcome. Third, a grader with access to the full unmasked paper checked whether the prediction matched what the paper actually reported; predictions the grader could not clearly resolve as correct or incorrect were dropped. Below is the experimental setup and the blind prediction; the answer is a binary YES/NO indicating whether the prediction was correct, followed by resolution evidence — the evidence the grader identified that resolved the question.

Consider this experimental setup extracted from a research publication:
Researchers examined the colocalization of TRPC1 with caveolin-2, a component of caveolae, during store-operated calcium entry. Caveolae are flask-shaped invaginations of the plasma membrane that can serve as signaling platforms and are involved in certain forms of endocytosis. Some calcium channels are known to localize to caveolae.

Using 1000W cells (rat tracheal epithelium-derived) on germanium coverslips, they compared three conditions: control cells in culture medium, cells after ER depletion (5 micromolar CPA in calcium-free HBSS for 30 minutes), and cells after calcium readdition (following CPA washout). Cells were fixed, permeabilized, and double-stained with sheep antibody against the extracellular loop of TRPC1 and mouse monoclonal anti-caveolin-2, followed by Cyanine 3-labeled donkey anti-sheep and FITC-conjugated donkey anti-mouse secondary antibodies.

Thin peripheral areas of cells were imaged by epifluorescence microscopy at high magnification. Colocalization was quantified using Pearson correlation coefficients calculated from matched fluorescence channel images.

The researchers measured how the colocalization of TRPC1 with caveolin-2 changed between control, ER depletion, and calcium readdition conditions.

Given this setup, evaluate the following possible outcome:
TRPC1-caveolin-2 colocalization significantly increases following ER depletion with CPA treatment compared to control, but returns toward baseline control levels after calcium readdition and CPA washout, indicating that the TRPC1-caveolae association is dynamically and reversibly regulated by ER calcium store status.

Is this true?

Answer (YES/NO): NO